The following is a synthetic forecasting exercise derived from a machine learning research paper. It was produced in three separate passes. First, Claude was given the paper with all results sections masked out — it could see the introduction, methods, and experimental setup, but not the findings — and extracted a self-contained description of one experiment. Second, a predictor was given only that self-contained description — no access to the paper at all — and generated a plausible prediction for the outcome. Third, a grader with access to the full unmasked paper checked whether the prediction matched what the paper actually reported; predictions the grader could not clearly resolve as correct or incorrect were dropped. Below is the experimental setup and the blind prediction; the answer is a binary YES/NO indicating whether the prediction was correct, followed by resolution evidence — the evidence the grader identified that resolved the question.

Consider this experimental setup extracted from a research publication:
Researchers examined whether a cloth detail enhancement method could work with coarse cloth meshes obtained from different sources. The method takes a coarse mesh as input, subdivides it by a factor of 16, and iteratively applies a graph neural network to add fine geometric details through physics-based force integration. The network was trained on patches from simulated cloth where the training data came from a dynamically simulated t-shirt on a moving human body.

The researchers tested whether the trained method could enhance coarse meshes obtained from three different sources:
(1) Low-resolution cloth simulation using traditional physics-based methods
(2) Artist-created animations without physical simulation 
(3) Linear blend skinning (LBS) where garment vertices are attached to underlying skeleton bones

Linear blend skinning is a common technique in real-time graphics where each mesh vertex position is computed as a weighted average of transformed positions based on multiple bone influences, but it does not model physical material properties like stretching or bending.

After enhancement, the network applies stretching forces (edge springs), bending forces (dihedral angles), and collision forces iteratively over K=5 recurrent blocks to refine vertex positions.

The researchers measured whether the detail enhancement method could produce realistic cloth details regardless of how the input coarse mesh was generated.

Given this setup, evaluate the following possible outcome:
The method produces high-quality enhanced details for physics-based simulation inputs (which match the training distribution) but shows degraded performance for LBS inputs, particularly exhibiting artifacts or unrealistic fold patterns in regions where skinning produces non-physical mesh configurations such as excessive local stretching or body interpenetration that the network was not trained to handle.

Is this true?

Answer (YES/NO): NO